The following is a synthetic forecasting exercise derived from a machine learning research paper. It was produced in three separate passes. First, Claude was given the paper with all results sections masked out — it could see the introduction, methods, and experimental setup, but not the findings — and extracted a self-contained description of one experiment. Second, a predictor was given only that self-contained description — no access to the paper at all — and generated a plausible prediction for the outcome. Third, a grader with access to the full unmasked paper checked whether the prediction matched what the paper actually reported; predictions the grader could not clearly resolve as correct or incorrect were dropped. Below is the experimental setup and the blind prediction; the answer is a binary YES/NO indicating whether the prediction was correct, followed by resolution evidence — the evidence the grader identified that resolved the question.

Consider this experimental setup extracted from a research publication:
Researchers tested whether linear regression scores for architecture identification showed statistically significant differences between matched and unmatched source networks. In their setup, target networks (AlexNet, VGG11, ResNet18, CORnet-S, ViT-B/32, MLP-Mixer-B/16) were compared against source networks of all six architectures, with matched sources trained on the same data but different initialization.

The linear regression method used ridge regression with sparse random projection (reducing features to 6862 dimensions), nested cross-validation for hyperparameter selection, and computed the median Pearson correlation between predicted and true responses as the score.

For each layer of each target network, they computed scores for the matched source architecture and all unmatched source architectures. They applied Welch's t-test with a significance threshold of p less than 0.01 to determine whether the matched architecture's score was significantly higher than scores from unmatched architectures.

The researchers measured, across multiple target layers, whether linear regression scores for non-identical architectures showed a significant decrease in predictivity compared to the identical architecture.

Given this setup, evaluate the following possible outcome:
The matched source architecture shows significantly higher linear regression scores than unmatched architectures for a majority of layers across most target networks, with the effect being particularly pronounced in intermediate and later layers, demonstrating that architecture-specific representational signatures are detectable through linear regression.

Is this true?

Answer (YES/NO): NO